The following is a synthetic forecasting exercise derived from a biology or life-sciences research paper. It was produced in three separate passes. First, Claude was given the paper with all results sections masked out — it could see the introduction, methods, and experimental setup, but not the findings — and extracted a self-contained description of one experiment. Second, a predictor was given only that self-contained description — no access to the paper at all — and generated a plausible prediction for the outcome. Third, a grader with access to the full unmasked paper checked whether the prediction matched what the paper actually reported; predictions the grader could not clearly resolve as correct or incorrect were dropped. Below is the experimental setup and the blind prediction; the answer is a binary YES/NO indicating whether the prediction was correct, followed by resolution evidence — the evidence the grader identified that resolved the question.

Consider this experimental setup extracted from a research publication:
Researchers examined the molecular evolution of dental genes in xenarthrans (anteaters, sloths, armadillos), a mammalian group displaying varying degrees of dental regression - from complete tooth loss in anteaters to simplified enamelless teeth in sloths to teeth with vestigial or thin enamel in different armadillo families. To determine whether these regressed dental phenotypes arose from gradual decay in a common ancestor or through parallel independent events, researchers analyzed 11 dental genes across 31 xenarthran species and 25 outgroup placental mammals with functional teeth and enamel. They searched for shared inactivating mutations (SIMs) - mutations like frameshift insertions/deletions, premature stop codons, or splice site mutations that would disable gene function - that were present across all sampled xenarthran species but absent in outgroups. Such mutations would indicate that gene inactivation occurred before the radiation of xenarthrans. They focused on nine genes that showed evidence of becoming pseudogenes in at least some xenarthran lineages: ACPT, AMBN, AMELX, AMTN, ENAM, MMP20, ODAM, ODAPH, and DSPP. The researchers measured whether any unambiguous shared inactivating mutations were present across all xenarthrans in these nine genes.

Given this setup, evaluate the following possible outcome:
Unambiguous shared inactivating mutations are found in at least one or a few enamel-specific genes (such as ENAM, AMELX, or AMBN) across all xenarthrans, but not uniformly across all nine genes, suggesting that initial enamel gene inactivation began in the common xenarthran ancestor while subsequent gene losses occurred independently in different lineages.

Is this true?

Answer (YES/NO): NO